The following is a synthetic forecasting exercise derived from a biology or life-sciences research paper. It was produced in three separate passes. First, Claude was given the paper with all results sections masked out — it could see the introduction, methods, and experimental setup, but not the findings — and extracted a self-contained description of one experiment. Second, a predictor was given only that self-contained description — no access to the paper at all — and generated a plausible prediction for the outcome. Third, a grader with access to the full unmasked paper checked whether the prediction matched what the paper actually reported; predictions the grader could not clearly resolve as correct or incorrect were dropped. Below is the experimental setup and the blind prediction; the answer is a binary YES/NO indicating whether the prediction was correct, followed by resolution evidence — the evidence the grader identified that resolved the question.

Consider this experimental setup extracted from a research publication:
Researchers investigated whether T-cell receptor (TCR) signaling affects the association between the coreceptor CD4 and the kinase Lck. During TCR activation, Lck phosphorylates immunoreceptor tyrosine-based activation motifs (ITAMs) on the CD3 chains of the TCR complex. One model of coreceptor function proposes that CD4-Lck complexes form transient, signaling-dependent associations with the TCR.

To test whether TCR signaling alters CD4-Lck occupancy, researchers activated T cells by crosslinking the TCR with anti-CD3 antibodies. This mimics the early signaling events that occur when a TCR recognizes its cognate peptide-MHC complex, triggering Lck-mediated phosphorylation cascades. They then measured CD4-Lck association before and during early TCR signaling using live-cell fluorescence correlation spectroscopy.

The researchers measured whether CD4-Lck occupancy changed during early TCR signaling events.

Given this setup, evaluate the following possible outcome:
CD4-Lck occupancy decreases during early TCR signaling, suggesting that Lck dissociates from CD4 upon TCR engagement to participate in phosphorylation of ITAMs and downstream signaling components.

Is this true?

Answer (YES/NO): NO